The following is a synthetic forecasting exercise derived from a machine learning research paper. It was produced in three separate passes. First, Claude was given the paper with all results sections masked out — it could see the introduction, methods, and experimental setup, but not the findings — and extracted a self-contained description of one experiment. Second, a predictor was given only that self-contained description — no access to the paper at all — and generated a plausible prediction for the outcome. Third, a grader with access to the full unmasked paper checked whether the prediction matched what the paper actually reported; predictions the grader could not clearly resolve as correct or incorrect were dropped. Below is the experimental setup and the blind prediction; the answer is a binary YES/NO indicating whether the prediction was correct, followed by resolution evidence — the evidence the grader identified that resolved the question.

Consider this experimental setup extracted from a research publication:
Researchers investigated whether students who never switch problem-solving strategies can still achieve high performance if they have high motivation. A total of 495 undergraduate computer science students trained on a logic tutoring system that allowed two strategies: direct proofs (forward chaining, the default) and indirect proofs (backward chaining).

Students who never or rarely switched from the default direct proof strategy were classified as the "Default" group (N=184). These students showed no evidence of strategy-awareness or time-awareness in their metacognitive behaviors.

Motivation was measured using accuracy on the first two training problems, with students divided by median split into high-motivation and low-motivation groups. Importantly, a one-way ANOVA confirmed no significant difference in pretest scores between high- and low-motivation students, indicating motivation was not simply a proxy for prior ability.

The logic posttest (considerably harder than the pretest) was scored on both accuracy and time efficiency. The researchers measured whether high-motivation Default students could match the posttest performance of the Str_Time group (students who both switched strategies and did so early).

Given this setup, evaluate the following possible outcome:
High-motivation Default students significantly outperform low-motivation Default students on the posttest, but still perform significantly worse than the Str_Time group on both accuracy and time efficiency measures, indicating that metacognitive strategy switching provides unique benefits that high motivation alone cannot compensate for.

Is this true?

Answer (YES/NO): NO